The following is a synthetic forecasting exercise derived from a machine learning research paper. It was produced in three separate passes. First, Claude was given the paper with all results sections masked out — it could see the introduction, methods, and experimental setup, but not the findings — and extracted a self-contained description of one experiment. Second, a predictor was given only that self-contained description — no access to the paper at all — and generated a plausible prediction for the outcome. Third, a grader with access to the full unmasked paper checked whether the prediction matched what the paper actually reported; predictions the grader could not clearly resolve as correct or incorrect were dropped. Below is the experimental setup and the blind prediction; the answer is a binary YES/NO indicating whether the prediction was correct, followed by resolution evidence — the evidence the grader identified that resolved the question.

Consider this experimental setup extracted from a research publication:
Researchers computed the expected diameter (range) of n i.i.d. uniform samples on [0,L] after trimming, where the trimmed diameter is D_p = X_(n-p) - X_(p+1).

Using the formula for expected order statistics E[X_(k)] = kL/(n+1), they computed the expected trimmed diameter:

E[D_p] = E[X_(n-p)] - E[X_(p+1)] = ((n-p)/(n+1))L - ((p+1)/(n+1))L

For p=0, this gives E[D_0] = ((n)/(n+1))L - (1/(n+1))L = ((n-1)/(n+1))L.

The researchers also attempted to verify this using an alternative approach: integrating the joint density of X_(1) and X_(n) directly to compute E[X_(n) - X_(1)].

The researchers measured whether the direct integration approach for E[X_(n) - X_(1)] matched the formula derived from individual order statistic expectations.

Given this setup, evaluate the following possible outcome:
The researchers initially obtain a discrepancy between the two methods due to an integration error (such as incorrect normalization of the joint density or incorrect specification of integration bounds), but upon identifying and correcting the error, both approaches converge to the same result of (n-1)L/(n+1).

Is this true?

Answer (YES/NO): NO